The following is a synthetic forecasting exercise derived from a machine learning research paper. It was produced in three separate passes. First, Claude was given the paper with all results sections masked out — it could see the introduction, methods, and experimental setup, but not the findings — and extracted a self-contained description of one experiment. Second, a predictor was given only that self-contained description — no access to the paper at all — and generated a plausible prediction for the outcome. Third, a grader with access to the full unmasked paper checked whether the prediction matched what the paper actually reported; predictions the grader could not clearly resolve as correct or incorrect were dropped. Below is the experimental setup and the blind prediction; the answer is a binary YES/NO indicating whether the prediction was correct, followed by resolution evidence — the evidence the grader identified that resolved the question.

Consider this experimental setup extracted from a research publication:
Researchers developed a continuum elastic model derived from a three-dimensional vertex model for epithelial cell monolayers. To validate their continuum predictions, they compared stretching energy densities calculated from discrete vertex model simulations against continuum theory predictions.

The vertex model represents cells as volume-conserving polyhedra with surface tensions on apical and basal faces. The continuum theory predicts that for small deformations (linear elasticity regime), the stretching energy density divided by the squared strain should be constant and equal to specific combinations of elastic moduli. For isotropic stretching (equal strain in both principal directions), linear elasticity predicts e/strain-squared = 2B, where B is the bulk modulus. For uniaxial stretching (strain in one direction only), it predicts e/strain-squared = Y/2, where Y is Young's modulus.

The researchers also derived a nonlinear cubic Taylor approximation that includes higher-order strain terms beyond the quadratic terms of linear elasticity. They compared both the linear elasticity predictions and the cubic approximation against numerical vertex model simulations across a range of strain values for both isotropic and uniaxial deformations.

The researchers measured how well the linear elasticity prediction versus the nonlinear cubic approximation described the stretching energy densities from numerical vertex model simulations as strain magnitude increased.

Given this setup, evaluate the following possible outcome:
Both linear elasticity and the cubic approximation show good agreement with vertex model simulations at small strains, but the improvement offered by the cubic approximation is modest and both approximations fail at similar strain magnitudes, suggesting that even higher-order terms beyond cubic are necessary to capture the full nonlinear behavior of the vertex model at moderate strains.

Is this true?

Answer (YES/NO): NO